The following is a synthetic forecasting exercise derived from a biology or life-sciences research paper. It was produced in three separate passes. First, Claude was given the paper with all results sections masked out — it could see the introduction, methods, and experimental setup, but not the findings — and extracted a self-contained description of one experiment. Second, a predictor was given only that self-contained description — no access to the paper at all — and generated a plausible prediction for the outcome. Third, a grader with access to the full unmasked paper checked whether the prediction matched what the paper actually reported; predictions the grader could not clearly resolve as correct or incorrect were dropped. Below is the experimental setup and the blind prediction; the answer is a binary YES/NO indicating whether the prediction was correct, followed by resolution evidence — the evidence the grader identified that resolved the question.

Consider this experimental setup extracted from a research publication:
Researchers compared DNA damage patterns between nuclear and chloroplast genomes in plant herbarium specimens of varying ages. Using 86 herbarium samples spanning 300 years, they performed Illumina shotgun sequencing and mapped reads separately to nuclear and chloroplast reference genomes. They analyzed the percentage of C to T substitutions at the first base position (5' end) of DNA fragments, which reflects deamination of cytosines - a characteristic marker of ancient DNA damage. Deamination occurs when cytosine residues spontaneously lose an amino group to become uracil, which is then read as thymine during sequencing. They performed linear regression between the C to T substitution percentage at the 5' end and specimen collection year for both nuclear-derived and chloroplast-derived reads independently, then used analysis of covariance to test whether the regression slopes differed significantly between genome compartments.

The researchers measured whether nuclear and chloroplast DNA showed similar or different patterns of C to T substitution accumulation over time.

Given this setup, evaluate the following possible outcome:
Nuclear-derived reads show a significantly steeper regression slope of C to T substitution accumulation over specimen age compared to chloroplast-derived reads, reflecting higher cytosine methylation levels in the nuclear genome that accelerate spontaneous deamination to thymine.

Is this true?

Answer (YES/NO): NO